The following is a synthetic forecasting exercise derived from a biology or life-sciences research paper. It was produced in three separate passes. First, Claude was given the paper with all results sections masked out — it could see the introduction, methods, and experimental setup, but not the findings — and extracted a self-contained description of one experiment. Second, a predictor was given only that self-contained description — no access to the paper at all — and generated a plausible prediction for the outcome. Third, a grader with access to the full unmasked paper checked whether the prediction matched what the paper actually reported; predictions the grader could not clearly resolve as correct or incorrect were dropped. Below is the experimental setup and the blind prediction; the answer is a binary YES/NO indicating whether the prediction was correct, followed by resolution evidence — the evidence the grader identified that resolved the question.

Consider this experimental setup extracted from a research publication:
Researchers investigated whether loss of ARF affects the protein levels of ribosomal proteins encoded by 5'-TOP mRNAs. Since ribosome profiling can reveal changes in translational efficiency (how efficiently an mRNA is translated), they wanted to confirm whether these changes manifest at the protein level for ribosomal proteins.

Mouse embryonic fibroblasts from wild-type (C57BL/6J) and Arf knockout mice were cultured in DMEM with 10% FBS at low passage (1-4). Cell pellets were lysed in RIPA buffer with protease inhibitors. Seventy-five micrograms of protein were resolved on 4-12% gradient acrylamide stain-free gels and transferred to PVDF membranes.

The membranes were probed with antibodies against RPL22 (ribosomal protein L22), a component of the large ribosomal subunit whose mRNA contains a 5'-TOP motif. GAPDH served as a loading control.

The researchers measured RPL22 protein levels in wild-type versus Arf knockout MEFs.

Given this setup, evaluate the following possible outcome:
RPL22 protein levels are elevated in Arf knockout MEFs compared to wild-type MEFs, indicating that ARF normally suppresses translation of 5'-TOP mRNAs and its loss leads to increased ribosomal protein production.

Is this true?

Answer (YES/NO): YES